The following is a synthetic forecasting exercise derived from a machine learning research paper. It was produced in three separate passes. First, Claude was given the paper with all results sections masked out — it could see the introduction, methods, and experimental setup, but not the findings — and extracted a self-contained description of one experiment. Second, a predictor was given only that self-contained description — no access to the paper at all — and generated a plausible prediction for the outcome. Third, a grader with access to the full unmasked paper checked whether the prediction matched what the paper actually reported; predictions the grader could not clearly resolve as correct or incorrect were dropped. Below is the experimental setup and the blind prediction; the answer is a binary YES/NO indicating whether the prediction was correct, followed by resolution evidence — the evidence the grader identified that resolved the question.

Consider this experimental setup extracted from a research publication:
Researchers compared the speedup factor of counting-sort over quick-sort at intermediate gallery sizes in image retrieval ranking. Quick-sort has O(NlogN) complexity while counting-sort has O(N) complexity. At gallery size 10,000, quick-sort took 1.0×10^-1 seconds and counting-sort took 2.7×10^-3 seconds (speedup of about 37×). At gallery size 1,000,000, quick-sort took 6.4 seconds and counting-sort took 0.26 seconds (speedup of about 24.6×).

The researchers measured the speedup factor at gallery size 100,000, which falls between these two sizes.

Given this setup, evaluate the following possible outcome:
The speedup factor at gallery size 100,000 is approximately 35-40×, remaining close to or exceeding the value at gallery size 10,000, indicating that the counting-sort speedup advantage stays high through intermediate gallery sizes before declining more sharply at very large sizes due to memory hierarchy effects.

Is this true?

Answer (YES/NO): NO